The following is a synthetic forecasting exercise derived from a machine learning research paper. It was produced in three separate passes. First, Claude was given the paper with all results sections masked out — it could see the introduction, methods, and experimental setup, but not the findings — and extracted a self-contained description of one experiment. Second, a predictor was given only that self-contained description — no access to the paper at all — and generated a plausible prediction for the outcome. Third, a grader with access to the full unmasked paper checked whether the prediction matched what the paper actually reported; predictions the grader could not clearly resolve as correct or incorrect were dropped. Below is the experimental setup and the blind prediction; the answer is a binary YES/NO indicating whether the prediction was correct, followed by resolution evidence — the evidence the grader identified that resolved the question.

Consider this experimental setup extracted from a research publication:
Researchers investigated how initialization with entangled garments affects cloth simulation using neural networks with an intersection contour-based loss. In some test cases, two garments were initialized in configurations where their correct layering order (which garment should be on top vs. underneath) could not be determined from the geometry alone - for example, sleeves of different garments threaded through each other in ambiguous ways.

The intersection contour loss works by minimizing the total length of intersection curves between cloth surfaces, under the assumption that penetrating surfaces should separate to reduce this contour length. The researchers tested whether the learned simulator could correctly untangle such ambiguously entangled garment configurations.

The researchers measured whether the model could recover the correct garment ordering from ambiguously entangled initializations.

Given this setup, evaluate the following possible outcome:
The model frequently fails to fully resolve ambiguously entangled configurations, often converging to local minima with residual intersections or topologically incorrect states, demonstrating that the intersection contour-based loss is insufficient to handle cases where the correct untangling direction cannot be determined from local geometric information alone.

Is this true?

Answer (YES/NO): NO